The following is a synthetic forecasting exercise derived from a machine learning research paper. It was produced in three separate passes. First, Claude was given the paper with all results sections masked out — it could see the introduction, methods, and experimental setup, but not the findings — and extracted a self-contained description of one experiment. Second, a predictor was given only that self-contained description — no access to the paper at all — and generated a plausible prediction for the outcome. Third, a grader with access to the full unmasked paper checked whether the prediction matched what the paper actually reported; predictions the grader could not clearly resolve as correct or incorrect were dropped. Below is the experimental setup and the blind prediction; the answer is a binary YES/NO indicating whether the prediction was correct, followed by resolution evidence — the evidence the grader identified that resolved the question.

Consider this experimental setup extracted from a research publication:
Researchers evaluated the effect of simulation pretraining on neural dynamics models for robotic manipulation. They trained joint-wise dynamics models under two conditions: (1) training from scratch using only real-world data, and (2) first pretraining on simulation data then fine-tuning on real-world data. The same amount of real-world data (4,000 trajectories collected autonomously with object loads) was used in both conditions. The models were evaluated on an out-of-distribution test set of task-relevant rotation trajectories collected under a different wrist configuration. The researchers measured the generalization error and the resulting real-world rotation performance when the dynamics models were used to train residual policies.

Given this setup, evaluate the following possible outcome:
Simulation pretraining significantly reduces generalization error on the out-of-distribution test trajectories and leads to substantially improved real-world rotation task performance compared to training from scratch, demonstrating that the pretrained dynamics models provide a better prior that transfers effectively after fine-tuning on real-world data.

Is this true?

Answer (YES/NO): YES